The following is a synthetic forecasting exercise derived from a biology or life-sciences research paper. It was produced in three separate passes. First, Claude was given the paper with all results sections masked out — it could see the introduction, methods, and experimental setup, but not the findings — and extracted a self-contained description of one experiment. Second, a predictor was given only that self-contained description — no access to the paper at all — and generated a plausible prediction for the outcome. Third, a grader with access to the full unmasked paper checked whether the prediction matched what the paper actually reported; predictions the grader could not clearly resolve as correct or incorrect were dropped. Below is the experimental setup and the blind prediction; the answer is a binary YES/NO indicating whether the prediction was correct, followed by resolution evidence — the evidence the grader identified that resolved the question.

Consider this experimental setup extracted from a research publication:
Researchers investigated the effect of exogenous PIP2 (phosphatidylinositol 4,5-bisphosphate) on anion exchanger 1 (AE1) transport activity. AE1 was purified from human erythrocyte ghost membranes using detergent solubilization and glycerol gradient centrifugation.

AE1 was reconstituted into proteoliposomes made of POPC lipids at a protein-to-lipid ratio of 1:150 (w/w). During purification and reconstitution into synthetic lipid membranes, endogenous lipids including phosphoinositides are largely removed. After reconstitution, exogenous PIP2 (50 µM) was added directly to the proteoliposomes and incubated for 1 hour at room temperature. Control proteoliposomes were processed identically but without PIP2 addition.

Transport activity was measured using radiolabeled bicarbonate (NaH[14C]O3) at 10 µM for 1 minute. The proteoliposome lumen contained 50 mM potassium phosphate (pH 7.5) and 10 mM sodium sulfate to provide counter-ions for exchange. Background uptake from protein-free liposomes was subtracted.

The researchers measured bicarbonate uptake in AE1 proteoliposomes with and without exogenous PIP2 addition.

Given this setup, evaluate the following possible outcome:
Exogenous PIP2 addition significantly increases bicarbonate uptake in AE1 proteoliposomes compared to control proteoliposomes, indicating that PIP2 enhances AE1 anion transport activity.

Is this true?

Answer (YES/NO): NO